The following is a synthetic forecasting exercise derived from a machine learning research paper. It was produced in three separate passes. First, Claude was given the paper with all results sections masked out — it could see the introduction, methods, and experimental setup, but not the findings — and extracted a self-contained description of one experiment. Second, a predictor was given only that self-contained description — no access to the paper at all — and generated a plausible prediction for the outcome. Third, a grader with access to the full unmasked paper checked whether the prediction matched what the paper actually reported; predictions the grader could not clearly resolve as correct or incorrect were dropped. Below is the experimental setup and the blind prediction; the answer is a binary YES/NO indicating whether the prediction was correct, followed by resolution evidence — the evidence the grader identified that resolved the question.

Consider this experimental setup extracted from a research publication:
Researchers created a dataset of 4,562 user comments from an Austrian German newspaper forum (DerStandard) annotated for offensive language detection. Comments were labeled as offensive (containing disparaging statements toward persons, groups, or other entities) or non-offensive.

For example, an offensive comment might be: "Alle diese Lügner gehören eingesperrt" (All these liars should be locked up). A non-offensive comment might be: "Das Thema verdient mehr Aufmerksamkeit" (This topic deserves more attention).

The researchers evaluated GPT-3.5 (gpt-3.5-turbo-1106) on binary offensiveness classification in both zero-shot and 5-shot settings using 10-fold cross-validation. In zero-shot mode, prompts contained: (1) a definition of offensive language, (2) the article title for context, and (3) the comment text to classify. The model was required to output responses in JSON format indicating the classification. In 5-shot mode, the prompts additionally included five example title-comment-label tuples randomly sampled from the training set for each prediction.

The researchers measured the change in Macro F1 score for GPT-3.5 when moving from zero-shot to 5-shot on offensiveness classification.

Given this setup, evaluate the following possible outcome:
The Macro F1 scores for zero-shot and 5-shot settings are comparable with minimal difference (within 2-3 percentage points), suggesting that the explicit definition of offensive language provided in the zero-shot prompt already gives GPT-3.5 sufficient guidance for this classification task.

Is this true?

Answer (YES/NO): NO